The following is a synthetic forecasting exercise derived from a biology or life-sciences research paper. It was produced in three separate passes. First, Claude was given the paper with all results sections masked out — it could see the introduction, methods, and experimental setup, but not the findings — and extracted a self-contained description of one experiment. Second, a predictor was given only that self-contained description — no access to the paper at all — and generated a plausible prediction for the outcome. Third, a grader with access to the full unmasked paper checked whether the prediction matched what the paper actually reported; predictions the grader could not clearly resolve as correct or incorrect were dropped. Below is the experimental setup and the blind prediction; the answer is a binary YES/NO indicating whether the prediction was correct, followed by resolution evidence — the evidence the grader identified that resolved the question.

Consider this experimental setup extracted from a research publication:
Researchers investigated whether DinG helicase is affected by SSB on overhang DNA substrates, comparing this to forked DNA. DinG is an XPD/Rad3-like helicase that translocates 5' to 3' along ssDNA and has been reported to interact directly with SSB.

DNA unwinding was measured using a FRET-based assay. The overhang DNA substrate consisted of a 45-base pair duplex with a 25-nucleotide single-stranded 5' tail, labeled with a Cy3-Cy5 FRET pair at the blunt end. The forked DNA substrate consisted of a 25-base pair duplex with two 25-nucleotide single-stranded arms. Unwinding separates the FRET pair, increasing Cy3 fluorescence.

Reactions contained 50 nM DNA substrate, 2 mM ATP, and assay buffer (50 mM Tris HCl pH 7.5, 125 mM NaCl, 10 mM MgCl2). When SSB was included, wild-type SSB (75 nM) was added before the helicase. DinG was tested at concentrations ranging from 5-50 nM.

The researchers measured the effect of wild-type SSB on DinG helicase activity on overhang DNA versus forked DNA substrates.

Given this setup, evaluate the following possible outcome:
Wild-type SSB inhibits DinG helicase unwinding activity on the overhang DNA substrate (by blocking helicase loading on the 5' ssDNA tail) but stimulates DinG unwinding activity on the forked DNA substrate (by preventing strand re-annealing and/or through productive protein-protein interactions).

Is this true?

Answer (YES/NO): NO